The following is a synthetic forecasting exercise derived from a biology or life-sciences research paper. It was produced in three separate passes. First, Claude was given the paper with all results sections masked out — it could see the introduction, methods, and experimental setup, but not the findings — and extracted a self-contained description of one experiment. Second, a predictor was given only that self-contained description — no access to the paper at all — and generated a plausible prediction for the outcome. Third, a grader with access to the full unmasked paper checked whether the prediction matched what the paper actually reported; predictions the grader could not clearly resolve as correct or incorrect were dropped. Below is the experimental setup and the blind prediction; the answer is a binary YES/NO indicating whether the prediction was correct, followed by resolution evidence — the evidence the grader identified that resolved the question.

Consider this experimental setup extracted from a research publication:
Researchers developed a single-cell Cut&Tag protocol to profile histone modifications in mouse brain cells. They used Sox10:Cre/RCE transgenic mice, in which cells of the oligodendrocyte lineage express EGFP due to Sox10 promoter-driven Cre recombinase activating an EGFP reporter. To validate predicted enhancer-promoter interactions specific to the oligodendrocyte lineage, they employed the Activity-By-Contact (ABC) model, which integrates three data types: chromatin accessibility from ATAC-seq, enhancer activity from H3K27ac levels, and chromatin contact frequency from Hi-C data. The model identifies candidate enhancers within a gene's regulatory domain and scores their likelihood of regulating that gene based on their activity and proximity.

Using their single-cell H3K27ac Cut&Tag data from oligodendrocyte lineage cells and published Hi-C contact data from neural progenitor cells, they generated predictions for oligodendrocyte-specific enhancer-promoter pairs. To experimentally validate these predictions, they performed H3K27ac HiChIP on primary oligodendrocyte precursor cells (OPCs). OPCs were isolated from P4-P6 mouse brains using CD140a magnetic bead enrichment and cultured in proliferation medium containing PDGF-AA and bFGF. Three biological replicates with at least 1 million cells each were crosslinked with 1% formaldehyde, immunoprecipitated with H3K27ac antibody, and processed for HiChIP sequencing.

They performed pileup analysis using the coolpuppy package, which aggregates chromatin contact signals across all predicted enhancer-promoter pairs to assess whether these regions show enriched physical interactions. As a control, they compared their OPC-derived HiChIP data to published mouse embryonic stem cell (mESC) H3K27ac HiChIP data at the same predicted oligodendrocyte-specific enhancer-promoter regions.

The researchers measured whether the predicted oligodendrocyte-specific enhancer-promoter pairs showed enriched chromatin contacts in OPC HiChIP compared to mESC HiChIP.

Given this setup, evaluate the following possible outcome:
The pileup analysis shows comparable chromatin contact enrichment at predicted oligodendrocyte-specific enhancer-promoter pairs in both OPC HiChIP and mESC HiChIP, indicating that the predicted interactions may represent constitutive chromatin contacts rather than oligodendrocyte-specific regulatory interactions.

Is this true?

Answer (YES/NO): NO